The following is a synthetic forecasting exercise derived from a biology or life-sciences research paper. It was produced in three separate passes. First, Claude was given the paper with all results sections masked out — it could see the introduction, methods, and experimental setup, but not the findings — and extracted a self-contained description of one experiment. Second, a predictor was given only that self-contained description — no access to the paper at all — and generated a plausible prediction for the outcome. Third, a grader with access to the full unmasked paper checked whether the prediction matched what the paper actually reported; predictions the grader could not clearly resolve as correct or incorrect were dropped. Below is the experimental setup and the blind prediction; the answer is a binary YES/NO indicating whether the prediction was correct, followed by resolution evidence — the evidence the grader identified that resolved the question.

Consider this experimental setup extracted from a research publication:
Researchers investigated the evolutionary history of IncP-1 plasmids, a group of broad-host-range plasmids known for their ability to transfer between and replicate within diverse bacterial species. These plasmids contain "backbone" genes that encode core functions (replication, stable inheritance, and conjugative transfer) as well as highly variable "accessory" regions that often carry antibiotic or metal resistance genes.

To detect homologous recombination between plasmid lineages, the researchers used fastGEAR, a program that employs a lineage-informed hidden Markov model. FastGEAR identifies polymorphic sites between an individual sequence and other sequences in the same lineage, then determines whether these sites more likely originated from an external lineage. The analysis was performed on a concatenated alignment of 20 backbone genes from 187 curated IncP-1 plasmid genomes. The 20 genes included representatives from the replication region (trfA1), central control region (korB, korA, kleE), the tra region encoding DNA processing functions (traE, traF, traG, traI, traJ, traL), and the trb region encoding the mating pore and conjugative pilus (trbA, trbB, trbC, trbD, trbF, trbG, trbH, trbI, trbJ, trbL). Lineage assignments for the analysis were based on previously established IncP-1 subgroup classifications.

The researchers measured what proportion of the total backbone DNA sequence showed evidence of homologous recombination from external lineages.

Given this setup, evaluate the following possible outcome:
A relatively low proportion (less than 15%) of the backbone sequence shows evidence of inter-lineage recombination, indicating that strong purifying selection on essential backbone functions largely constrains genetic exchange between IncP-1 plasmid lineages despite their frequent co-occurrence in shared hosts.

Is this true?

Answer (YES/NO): YES